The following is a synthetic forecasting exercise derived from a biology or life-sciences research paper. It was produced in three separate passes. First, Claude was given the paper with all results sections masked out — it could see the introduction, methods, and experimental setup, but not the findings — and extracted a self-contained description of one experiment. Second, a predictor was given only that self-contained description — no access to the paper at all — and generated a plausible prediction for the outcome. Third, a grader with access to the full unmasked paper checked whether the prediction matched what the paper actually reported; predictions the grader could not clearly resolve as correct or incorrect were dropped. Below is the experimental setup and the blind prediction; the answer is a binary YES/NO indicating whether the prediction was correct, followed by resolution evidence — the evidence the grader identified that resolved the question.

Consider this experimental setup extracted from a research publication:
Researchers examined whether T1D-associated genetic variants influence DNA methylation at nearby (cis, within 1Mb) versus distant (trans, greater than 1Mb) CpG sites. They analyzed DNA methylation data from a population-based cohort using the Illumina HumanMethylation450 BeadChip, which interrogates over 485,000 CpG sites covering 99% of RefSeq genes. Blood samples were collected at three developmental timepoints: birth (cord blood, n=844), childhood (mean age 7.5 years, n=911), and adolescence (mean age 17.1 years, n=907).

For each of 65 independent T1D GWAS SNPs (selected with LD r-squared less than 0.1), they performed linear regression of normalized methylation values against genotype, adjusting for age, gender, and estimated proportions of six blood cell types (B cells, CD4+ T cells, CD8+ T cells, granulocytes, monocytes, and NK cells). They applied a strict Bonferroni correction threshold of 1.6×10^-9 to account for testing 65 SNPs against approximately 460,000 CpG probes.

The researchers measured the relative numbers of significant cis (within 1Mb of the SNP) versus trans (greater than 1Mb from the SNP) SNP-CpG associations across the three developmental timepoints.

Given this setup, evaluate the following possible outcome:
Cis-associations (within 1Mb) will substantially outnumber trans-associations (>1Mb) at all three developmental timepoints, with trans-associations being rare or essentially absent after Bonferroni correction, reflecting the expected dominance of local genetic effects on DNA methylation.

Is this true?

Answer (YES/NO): YES